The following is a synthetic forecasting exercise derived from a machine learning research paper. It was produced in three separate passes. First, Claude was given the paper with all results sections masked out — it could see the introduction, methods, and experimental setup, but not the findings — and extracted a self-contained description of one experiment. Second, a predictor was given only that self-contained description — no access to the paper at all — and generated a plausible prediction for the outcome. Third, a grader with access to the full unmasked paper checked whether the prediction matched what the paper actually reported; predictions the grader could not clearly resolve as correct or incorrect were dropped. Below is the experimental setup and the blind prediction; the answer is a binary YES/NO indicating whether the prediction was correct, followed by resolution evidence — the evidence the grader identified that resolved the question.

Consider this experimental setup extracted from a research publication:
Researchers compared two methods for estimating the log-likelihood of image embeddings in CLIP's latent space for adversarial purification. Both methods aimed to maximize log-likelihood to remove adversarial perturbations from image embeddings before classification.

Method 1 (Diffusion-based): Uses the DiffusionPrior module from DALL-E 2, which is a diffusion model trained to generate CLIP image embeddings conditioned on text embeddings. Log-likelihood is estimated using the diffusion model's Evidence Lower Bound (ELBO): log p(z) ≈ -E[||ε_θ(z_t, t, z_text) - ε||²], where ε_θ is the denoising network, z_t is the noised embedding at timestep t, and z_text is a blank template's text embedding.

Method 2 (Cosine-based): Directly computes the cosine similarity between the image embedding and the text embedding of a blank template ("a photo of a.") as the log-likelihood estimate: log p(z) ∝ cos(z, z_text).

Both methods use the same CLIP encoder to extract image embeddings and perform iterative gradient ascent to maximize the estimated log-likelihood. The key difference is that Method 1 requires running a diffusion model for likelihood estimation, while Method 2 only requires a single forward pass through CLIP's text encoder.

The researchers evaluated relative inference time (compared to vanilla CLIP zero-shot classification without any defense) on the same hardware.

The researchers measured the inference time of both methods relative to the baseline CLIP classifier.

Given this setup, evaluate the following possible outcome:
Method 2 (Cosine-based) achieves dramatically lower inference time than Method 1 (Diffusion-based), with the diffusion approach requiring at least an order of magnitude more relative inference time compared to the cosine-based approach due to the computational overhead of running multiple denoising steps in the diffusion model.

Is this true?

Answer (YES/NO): YES